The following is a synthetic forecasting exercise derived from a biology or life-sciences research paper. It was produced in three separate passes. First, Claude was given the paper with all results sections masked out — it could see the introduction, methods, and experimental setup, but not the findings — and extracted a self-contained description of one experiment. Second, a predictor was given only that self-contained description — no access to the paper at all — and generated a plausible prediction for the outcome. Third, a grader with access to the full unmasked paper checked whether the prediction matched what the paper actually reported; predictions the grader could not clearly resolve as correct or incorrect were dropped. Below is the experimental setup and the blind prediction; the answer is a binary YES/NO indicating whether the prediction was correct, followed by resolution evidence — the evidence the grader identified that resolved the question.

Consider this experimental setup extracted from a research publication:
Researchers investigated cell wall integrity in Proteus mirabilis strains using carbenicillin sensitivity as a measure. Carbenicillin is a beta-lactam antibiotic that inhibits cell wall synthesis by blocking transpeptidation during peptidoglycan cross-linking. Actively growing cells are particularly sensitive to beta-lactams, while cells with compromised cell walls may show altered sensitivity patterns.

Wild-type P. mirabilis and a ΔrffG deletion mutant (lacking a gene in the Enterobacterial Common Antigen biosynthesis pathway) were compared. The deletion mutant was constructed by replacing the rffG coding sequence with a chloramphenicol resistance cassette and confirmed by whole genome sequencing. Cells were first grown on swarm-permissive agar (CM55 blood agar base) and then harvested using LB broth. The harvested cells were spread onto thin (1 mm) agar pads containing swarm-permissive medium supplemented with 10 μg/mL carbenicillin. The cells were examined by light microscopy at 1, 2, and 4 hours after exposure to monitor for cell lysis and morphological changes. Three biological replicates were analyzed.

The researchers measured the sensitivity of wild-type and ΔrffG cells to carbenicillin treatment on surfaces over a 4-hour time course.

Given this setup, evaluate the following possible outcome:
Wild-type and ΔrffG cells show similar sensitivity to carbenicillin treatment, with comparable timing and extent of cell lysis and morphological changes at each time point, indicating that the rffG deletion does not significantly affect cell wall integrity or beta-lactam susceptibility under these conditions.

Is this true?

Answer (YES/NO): NO